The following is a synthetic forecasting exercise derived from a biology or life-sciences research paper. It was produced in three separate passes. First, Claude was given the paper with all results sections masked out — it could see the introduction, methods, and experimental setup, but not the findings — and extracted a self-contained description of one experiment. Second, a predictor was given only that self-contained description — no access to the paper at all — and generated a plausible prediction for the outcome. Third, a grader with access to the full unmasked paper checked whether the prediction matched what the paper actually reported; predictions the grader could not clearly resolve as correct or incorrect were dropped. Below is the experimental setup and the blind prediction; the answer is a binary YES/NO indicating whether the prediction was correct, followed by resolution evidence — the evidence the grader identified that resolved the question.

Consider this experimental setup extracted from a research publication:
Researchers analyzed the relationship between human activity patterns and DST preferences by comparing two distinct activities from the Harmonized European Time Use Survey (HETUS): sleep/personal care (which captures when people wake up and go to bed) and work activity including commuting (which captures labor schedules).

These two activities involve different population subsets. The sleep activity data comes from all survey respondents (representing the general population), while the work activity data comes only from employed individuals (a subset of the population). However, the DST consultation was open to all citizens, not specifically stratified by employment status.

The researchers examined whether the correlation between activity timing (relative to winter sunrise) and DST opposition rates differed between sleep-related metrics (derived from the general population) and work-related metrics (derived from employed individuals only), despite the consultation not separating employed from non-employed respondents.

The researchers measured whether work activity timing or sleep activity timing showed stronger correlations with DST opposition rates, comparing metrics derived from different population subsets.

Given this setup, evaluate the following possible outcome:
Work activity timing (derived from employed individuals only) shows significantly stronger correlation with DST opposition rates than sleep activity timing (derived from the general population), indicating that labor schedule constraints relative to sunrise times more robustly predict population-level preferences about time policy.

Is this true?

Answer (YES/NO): YES